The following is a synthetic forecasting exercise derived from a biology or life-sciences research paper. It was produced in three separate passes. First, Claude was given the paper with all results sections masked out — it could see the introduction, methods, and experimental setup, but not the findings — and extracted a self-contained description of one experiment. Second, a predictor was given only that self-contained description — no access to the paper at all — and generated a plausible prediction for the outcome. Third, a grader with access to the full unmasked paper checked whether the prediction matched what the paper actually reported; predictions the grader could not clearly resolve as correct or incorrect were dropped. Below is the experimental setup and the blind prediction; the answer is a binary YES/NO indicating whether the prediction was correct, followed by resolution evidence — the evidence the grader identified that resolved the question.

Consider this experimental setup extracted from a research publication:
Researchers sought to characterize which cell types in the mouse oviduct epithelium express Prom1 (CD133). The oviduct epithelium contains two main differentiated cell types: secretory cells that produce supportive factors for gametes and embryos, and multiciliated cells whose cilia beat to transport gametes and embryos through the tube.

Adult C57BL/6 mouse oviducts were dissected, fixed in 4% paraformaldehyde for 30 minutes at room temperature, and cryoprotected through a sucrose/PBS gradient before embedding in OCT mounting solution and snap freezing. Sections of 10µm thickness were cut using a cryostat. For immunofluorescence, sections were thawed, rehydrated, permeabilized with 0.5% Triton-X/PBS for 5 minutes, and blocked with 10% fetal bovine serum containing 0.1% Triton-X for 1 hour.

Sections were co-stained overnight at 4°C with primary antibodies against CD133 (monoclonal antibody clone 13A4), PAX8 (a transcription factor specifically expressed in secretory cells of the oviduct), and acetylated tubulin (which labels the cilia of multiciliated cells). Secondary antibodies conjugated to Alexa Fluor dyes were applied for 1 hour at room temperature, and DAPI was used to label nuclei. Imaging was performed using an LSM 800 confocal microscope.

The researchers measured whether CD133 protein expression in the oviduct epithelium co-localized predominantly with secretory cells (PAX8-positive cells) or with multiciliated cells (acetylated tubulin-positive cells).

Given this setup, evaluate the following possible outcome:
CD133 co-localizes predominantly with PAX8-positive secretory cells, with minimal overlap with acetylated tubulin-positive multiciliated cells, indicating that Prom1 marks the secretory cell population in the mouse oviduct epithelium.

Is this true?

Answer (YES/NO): NO